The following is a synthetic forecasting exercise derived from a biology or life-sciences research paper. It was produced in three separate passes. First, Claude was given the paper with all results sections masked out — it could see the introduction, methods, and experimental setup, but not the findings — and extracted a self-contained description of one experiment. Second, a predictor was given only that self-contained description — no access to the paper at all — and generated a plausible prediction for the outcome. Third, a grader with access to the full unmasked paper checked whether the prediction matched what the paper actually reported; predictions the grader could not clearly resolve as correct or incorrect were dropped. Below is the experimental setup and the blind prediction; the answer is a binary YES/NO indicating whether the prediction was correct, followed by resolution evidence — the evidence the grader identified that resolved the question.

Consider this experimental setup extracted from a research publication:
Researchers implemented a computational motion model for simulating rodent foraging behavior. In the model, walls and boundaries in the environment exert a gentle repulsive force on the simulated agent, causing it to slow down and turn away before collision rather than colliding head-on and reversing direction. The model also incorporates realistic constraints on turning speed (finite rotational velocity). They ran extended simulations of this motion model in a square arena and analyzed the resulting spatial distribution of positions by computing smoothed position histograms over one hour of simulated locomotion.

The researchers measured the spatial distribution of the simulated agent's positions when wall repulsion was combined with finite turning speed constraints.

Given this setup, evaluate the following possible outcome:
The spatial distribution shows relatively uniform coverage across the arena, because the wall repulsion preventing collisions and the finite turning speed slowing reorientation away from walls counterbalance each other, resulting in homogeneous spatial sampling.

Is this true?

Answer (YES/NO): NO